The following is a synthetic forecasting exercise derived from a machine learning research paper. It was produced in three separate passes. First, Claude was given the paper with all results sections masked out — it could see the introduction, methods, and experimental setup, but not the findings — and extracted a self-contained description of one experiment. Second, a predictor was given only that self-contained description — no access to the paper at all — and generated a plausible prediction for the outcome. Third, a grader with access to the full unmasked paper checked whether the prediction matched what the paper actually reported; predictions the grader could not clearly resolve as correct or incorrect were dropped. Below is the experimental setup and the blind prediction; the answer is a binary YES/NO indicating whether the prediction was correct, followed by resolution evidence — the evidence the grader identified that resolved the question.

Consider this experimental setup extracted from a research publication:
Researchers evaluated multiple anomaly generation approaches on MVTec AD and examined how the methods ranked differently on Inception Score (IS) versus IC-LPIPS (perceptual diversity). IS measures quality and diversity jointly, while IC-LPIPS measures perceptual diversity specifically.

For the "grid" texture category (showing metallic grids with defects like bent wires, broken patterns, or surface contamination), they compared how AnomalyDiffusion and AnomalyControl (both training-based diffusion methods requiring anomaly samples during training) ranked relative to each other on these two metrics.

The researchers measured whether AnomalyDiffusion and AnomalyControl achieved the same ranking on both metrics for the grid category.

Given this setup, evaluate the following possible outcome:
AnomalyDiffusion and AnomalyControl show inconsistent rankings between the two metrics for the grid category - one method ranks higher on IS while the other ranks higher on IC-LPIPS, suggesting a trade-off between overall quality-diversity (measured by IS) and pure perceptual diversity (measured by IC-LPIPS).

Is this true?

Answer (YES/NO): NO